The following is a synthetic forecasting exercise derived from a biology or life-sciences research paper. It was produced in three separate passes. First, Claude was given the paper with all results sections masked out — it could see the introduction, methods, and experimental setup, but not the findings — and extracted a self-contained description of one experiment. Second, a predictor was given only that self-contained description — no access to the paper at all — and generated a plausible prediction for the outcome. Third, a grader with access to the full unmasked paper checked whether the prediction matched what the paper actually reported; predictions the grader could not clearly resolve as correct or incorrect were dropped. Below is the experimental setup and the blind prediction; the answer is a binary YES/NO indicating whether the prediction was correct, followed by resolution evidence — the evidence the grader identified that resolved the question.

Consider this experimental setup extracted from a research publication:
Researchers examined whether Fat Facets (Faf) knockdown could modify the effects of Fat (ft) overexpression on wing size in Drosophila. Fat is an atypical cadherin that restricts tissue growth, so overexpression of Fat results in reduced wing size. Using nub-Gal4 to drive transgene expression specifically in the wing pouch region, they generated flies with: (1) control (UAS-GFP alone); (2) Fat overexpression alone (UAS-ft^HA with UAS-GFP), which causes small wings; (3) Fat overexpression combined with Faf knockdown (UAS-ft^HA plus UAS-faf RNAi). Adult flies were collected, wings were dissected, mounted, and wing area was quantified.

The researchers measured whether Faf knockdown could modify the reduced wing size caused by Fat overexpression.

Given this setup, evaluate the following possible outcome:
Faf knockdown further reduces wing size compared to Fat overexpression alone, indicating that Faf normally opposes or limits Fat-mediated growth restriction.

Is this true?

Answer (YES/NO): NO